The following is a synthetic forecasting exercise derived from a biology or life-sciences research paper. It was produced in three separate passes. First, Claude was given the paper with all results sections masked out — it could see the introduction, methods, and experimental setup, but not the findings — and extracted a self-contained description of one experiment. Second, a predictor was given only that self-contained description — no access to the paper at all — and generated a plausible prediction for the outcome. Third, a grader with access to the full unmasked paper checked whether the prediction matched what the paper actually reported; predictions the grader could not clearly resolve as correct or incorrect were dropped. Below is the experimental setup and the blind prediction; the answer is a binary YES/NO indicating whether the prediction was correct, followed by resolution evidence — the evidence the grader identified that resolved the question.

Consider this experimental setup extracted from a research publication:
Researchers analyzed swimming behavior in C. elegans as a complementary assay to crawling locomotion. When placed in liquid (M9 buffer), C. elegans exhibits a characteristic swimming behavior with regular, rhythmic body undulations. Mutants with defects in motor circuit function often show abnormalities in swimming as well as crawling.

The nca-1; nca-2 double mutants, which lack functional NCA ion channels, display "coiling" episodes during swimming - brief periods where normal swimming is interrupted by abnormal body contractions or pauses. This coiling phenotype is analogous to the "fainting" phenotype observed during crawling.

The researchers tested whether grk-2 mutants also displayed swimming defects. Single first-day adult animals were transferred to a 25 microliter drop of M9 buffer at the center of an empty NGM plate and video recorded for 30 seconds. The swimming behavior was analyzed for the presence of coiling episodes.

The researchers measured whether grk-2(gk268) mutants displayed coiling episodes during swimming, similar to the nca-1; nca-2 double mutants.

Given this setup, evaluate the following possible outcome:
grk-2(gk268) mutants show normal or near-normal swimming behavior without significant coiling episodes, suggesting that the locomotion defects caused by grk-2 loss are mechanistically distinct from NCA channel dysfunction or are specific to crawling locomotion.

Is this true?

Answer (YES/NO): NO